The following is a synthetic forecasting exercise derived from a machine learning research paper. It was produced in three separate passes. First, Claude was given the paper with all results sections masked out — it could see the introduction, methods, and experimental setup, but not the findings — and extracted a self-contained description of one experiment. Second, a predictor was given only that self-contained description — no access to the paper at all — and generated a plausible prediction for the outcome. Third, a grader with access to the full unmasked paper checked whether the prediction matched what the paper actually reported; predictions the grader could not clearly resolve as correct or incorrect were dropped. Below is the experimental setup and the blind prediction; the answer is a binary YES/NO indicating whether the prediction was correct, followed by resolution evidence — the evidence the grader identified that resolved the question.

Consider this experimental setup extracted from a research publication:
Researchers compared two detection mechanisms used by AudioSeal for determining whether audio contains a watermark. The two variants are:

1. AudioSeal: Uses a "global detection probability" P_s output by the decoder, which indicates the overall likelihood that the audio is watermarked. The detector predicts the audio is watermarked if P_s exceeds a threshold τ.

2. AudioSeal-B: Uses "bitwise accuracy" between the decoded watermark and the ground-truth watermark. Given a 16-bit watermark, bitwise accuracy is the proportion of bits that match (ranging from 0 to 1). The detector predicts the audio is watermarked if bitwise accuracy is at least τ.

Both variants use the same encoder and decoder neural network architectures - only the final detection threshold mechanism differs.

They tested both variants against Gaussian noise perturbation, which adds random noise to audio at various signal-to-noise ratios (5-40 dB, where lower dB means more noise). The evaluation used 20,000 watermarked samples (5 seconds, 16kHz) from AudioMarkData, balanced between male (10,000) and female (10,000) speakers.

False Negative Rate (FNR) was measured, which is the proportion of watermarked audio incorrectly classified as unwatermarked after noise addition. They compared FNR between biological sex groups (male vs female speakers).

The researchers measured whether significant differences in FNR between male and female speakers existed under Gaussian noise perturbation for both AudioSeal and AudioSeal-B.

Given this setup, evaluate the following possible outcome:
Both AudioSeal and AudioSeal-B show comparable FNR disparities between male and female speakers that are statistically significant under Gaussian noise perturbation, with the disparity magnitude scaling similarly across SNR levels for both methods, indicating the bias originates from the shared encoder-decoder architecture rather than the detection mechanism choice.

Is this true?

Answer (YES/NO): NO